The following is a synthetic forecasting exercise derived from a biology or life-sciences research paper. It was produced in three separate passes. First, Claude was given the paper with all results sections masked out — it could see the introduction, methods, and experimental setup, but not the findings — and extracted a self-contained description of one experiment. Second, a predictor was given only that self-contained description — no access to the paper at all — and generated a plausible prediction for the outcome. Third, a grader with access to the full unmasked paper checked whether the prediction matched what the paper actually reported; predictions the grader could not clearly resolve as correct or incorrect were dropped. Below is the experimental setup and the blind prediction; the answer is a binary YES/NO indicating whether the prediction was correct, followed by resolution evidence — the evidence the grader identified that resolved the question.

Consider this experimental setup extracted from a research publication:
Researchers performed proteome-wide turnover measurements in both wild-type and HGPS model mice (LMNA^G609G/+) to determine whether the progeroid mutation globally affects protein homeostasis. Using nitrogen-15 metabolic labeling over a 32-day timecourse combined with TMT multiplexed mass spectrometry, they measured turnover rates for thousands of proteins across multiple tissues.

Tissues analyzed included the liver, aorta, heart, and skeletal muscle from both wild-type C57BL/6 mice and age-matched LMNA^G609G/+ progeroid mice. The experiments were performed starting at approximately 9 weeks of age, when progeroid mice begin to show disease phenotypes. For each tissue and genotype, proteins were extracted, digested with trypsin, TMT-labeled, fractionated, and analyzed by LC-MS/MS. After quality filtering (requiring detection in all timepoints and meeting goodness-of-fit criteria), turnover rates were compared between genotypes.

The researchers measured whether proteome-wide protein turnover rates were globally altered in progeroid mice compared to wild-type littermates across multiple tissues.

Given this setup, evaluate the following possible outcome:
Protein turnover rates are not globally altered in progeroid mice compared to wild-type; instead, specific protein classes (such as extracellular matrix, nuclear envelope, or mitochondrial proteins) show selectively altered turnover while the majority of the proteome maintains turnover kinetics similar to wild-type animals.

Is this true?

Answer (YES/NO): NO